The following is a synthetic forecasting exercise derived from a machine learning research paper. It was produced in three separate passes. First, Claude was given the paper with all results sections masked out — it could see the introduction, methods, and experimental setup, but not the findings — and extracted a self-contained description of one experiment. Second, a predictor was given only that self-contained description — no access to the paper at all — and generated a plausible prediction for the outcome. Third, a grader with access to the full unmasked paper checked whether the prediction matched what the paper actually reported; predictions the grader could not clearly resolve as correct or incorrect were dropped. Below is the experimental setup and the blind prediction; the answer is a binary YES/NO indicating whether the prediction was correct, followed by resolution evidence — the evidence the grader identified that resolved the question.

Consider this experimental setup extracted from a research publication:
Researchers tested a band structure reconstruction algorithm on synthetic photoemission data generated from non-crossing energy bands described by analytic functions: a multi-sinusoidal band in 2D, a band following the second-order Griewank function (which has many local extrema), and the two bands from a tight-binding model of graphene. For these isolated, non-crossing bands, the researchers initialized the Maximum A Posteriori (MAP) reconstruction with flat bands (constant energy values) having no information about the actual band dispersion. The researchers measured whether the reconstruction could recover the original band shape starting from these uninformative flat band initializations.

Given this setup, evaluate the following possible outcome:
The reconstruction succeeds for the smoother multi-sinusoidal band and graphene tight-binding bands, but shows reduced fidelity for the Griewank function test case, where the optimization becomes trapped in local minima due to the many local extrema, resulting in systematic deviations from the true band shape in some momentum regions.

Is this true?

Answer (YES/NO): NO